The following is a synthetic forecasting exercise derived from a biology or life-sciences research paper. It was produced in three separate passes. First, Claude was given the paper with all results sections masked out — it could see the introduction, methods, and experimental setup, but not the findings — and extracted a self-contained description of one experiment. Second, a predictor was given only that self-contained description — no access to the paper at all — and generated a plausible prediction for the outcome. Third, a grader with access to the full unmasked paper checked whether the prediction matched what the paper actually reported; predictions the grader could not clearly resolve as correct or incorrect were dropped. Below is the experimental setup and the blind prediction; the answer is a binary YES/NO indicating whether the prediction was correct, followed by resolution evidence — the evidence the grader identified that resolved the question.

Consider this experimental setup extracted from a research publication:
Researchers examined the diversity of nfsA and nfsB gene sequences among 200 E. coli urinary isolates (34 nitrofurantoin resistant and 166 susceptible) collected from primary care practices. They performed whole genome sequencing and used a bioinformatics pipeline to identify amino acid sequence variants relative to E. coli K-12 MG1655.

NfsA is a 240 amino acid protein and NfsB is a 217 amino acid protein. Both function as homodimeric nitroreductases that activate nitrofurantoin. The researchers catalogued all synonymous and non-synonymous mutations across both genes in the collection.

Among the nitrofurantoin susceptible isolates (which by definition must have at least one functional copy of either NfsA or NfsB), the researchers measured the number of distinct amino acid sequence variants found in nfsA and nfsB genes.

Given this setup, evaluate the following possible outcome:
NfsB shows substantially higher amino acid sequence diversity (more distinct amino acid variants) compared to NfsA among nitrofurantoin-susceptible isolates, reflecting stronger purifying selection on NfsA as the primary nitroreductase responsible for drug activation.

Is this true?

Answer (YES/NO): NO